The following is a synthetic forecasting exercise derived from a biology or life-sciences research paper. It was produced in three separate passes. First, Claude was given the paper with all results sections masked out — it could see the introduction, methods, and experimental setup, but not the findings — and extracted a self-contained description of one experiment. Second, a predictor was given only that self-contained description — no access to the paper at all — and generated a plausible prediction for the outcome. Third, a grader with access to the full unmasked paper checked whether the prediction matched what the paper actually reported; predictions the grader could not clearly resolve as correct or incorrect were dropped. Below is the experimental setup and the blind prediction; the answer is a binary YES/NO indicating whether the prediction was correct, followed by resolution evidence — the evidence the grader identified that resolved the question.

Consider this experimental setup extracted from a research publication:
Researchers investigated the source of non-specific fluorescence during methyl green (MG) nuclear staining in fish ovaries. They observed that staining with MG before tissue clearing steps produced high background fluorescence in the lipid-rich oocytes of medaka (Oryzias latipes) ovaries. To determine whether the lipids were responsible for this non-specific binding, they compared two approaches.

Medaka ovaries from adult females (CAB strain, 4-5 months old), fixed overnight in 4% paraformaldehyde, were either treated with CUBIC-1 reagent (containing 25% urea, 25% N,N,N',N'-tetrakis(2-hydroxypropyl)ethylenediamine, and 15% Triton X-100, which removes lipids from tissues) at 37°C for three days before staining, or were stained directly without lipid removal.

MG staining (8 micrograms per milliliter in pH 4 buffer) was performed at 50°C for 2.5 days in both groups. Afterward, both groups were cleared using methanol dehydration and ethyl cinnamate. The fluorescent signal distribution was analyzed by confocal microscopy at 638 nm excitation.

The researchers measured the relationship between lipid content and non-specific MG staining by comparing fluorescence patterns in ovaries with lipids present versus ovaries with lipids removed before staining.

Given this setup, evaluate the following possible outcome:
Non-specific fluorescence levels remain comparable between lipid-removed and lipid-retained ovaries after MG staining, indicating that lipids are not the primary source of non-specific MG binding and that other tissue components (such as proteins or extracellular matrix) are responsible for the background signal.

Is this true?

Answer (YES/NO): NO